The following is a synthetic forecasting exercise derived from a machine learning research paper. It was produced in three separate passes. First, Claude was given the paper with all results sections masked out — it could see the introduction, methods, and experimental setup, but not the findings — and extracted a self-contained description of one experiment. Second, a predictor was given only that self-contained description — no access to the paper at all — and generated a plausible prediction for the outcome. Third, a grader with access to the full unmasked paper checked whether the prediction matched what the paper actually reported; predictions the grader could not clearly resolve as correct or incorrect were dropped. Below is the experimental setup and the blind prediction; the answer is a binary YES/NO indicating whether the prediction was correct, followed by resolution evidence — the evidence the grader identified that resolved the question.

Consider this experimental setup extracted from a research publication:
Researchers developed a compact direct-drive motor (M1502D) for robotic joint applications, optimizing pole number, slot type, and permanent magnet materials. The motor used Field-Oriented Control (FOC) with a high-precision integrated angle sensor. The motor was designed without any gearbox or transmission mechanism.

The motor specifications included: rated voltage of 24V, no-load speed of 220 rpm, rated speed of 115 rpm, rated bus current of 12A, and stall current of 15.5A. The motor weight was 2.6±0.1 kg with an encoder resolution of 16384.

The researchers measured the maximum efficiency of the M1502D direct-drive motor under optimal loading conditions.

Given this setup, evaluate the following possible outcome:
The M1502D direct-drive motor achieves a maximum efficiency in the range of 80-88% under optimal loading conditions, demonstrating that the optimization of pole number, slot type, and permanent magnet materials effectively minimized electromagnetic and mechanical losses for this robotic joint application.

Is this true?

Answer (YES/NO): NO